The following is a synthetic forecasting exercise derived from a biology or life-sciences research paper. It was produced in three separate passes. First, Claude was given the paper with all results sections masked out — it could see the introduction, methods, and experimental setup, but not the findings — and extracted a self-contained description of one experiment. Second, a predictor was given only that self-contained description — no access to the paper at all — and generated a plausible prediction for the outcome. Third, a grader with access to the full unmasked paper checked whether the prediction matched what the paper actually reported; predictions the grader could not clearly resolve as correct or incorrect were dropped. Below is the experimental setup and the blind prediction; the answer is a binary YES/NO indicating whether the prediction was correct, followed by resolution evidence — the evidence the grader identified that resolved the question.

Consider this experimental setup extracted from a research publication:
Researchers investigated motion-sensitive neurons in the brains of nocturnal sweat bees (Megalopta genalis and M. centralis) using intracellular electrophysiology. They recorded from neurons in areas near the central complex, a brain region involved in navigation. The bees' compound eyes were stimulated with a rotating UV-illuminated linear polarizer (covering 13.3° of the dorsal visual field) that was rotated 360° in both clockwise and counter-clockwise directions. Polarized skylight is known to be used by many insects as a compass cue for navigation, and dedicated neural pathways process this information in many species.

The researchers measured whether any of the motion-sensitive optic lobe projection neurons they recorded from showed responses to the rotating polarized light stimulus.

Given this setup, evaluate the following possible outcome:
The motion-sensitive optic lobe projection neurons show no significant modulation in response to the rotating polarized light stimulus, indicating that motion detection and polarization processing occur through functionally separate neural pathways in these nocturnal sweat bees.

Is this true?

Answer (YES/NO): YES